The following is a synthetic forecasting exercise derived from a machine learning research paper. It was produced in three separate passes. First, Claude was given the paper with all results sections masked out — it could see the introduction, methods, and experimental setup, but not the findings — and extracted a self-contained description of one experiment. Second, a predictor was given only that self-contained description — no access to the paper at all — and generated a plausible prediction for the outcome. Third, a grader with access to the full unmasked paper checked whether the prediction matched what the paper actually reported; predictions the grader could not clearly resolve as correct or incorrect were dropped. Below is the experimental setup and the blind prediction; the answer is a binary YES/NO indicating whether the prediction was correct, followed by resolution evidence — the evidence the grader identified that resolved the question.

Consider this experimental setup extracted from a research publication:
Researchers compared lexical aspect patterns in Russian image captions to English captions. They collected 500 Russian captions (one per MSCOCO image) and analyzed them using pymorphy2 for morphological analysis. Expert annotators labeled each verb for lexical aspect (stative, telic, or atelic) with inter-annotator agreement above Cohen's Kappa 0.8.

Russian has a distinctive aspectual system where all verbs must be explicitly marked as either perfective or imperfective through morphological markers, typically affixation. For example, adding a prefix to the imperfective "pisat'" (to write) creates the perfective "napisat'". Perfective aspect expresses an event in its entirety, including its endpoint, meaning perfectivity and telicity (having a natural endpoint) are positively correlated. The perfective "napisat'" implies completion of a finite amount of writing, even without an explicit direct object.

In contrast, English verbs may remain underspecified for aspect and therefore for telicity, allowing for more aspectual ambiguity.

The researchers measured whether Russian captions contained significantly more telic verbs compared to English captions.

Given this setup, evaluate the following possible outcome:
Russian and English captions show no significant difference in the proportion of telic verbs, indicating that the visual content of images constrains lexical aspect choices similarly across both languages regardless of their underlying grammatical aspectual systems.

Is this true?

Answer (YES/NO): NO